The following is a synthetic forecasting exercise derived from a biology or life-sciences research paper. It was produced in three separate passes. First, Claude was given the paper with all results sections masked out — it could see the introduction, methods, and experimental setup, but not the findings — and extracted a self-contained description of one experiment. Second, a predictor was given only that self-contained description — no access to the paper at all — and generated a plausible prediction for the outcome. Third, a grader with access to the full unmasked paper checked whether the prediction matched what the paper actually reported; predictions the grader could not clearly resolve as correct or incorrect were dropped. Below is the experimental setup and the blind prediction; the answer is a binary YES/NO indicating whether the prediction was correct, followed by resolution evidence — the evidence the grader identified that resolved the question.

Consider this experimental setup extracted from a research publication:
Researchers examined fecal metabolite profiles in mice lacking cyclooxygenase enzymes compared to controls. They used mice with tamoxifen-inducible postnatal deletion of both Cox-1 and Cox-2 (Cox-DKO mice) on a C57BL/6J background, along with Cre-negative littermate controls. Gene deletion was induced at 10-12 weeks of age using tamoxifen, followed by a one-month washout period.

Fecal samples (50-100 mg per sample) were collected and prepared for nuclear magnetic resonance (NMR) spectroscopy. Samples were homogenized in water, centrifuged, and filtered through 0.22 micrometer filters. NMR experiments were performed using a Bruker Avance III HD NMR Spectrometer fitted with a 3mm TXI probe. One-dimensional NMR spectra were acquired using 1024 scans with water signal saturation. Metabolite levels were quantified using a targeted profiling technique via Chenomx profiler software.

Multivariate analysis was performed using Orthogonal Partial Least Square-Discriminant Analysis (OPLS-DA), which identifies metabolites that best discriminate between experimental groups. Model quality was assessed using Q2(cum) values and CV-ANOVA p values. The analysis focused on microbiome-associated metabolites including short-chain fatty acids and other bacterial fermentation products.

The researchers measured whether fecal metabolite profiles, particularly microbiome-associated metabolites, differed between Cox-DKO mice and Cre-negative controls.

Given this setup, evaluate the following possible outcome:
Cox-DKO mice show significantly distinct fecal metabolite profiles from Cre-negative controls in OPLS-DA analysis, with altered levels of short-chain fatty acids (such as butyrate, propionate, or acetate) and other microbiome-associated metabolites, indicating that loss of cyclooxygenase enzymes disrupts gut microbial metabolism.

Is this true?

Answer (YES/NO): NO